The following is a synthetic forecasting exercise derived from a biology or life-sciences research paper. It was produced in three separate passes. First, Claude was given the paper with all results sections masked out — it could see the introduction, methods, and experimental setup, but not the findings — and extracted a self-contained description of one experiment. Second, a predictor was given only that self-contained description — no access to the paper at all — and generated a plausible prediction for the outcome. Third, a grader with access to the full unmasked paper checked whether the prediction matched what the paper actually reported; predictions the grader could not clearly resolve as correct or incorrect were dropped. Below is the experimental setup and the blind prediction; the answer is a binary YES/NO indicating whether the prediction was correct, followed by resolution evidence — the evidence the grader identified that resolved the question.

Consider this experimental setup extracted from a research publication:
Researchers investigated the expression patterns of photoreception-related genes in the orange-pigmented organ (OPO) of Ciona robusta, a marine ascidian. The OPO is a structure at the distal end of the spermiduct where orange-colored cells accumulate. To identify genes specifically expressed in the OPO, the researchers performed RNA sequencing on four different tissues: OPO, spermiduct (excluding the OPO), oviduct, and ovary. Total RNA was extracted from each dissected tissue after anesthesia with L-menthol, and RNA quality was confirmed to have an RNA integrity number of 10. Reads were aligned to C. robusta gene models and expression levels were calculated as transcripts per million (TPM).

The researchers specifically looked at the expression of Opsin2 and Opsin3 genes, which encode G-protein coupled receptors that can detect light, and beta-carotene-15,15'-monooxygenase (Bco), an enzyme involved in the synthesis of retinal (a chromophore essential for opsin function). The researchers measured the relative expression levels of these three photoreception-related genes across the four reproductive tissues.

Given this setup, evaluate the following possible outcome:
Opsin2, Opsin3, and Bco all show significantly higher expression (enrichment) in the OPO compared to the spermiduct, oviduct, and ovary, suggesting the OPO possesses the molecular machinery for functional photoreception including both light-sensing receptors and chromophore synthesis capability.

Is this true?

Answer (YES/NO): YES